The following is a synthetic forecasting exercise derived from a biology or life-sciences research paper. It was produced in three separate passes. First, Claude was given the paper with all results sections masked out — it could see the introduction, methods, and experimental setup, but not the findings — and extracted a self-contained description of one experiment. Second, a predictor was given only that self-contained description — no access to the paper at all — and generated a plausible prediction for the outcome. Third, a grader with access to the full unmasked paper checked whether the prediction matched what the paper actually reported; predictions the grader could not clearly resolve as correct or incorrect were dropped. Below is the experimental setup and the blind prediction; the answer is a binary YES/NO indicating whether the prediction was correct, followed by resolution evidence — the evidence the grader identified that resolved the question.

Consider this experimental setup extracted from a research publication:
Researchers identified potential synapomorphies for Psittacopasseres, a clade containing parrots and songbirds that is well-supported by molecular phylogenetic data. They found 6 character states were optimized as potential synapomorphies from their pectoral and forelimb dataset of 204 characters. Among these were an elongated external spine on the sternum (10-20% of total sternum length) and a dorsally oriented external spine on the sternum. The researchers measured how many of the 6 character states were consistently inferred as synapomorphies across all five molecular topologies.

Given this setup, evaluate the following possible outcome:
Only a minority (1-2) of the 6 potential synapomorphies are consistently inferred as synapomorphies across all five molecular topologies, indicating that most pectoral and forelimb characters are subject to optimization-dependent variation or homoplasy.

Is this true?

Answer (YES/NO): NO